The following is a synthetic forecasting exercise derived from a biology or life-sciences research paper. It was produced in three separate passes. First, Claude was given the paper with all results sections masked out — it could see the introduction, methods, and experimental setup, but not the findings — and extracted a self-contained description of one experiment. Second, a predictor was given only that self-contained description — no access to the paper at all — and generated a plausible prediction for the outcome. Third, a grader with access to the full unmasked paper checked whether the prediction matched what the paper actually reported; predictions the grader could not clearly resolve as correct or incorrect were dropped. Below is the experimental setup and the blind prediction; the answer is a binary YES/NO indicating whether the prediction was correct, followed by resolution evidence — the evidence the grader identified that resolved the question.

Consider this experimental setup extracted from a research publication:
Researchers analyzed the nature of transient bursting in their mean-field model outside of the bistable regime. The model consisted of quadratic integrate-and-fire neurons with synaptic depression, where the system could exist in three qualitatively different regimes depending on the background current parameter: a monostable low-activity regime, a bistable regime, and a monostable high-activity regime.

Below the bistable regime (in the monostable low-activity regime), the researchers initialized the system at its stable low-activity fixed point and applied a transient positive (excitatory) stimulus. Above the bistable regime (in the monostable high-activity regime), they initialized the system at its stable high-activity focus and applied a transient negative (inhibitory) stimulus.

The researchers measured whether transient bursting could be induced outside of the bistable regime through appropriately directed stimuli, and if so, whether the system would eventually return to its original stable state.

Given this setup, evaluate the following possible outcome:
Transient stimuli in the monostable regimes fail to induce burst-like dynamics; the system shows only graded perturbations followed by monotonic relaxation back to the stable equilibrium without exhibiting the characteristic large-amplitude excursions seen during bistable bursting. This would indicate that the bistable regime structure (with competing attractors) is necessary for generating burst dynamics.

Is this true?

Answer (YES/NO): NO